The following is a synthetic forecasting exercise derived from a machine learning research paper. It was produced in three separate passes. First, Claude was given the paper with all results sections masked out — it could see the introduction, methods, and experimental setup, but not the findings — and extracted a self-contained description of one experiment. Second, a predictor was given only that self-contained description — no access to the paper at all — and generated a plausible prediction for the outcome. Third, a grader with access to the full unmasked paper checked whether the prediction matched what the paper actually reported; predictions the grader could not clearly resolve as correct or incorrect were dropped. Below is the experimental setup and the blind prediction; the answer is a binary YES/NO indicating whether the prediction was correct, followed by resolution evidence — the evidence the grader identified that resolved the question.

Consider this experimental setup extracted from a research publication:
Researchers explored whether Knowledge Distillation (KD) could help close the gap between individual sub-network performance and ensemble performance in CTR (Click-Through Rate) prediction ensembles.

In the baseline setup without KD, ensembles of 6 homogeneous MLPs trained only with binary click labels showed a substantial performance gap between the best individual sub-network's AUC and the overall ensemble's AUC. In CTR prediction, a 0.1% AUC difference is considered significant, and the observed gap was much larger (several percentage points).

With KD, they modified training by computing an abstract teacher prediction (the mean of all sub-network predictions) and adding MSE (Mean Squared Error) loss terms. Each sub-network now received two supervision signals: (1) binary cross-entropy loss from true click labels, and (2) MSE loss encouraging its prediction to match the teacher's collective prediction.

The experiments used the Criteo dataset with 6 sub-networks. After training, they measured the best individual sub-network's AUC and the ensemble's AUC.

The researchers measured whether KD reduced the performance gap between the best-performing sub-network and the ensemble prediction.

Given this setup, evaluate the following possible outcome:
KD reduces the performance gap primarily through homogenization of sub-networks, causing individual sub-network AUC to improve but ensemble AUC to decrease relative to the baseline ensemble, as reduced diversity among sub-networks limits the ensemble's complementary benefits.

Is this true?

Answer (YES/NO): NO